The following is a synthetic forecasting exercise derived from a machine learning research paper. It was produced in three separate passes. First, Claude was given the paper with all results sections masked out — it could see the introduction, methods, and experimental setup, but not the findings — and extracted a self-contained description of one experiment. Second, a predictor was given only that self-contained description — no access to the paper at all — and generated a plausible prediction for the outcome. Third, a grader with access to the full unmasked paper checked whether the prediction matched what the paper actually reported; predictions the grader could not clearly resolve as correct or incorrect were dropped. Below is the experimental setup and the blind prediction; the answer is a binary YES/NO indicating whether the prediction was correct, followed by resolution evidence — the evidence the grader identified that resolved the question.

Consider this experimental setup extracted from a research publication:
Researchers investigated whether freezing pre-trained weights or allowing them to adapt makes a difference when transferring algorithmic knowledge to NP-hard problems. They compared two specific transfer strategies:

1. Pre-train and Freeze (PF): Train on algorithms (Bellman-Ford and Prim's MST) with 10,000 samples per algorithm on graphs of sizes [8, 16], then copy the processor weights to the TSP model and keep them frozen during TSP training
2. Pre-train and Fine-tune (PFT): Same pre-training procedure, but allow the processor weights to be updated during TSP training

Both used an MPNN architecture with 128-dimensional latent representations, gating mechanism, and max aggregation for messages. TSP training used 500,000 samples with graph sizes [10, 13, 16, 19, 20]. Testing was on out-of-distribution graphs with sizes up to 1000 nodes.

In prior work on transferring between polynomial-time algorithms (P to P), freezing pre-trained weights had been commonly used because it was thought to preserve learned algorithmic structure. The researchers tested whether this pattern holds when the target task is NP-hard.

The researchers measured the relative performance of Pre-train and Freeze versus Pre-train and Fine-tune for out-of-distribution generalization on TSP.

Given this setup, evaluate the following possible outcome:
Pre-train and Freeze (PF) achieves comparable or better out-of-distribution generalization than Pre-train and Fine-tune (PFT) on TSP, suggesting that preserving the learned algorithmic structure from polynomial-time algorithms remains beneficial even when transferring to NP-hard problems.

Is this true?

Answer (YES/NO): NO